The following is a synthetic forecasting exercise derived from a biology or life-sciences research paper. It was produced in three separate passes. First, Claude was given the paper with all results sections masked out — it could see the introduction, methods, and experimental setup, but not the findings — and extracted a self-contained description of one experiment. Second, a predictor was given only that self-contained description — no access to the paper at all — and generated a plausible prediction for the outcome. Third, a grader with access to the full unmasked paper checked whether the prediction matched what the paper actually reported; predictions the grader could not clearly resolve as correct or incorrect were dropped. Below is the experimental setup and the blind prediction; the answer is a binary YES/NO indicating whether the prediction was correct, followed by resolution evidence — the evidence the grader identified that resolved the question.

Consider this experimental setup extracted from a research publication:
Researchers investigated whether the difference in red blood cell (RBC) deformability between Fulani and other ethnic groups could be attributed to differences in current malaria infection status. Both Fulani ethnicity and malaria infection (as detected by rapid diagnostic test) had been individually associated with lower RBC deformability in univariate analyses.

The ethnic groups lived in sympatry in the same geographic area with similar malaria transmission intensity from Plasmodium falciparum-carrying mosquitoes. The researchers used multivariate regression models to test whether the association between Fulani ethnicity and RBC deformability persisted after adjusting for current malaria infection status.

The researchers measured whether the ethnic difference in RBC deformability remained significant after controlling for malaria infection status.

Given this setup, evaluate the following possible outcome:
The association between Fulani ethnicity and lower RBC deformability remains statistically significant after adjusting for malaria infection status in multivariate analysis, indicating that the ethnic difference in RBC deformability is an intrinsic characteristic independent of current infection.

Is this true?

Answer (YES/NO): NO